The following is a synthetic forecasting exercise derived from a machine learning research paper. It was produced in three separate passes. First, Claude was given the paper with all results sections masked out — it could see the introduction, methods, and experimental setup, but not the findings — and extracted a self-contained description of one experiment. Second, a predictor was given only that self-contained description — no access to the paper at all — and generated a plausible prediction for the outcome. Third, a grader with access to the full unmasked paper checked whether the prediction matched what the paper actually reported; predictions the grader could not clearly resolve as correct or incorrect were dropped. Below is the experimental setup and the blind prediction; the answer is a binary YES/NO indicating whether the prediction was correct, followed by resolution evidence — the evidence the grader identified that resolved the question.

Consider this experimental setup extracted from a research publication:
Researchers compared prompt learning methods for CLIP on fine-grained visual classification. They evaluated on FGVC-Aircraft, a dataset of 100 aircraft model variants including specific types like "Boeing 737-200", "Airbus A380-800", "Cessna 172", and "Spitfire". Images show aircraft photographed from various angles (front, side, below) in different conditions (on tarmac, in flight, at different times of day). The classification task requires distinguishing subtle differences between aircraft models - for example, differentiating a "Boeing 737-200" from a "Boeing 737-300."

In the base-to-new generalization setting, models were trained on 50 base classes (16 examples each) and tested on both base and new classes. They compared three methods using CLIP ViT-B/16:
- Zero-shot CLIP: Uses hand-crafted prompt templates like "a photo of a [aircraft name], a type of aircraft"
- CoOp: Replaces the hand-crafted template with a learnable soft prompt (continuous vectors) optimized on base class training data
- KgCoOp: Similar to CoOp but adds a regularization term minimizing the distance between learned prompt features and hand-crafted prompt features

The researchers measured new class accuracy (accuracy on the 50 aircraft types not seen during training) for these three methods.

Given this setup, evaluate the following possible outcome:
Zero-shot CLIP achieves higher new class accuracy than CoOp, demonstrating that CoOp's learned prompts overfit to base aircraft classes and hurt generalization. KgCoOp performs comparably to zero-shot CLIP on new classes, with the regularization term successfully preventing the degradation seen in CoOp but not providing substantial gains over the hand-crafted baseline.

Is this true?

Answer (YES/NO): NO